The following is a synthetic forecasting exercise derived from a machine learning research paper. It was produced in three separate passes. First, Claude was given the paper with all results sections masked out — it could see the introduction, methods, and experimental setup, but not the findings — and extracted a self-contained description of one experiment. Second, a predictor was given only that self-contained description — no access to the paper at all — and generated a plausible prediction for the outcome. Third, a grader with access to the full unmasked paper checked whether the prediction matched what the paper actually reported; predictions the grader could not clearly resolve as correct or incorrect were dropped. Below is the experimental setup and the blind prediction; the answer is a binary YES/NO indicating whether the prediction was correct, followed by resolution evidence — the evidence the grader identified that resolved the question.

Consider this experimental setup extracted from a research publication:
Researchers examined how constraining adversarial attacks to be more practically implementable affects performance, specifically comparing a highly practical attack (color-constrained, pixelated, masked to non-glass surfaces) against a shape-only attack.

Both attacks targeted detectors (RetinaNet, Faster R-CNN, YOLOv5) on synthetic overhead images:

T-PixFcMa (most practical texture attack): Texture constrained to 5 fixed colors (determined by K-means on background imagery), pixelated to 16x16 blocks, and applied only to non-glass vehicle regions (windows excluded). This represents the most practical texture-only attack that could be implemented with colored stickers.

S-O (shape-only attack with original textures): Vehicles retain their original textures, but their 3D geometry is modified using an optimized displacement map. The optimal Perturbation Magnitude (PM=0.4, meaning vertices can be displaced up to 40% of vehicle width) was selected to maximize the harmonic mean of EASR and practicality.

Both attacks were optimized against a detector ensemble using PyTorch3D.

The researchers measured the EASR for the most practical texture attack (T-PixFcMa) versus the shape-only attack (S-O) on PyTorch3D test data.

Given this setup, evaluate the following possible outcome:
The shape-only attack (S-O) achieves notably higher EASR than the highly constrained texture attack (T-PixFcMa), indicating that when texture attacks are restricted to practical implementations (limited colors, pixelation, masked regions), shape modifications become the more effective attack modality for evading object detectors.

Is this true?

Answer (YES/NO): YES